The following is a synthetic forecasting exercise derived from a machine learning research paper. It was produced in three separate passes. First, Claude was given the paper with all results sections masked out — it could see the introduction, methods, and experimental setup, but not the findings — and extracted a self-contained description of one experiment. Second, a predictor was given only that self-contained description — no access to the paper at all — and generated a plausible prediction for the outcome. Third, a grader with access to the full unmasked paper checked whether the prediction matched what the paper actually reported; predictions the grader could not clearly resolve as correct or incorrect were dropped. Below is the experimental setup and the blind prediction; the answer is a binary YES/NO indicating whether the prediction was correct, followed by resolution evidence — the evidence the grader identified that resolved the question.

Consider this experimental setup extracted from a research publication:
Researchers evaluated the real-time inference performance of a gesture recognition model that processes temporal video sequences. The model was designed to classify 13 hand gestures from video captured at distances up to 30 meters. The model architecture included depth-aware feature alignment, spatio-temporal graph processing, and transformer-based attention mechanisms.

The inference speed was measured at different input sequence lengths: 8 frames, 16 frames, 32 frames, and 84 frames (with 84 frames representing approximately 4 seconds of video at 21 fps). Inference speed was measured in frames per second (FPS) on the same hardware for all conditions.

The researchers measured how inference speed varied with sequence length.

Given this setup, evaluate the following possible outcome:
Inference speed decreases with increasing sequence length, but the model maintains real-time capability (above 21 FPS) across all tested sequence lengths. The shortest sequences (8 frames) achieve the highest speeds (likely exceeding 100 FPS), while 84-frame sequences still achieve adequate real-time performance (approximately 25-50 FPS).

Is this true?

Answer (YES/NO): NO